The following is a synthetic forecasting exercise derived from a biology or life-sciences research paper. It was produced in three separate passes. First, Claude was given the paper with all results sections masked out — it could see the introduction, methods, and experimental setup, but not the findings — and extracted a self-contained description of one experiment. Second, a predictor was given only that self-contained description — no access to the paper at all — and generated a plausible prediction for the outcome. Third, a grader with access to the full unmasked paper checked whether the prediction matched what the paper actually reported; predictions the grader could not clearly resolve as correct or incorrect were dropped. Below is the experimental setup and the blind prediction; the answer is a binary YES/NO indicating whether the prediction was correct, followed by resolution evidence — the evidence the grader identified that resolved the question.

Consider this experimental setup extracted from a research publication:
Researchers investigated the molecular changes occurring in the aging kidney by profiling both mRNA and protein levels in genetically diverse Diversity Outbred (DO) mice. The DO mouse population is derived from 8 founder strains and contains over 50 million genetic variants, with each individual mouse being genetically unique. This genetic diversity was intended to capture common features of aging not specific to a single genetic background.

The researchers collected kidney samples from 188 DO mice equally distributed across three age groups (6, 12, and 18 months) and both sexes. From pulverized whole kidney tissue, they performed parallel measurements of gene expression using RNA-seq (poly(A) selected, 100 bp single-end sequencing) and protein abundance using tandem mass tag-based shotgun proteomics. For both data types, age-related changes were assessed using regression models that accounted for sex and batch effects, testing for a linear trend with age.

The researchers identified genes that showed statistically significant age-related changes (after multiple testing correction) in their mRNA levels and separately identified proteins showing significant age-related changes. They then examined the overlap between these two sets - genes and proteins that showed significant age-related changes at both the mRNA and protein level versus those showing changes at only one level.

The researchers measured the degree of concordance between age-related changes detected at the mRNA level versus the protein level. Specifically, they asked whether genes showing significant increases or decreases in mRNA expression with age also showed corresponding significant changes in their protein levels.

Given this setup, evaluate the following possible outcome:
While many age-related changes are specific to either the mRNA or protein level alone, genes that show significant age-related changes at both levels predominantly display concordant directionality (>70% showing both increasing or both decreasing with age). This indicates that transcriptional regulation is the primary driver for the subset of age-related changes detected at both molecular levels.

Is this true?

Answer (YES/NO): NO